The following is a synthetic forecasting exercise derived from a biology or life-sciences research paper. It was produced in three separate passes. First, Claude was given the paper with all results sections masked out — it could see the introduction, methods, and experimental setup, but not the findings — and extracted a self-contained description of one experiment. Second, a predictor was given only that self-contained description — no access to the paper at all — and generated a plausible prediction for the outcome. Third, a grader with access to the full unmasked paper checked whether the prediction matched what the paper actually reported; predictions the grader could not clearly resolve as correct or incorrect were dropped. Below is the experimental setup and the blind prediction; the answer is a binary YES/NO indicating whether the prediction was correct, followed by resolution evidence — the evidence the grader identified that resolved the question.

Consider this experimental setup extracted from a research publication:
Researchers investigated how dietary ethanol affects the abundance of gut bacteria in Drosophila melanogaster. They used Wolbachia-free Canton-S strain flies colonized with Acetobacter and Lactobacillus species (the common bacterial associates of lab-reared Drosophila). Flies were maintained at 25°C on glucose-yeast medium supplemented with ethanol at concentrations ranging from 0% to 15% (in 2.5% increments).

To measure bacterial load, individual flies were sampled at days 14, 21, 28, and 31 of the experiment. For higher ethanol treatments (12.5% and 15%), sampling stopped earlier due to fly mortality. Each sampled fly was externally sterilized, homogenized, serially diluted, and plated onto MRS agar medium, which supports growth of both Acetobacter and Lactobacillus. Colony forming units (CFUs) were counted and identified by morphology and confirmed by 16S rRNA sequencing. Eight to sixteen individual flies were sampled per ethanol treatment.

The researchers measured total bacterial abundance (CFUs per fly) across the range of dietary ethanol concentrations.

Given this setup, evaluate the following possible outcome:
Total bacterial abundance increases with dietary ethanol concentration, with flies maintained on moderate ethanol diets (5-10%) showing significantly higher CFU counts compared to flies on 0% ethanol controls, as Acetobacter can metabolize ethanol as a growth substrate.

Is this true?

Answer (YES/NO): NO